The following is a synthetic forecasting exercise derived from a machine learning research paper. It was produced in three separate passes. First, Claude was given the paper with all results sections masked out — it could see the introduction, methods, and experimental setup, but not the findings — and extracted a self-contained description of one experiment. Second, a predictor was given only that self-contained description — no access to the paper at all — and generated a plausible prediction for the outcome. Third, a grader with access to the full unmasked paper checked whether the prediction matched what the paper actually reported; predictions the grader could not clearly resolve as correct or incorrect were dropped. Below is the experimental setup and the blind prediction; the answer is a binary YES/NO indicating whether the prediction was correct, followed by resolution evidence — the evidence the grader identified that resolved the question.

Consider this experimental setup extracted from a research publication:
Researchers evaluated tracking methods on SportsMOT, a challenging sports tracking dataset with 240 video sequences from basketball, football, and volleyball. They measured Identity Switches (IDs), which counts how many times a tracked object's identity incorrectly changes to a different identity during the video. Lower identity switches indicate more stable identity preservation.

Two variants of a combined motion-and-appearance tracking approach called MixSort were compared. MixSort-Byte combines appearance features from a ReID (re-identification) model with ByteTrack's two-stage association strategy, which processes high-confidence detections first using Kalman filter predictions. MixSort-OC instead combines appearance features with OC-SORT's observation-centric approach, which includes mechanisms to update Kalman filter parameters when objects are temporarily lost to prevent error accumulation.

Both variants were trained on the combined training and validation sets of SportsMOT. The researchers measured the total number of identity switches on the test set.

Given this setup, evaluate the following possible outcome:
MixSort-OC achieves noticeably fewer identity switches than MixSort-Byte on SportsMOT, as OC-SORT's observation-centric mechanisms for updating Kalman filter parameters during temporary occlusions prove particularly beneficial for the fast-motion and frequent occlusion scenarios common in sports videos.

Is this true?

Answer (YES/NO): NO